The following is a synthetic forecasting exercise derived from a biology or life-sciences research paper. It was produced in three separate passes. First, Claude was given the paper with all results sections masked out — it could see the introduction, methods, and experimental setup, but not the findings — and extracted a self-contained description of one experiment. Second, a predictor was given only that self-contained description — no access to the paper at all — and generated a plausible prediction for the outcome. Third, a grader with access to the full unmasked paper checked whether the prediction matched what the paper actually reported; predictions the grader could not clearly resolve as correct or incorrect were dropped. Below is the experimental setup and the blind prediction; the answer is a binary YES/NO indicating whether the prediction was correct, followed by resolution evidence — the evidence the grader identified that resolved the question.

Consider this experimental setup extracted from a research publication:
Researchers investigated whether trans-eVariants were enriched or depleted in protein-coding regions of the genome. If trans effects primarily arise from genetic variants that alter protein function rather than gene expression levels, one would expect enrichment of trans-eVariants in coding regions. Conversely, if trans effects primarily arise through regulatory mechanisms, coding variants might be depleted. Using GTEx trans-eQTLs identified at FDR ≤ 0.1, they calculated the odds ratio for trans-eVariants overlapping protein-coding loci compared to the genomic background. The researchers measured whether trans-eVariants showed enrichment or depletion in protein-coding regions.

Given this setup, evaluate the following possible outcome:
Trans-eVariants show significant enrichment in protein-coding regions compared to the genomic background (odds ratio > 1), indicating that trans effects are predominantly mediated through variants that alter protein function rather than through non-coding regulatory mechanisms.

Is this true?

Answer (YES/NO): NO